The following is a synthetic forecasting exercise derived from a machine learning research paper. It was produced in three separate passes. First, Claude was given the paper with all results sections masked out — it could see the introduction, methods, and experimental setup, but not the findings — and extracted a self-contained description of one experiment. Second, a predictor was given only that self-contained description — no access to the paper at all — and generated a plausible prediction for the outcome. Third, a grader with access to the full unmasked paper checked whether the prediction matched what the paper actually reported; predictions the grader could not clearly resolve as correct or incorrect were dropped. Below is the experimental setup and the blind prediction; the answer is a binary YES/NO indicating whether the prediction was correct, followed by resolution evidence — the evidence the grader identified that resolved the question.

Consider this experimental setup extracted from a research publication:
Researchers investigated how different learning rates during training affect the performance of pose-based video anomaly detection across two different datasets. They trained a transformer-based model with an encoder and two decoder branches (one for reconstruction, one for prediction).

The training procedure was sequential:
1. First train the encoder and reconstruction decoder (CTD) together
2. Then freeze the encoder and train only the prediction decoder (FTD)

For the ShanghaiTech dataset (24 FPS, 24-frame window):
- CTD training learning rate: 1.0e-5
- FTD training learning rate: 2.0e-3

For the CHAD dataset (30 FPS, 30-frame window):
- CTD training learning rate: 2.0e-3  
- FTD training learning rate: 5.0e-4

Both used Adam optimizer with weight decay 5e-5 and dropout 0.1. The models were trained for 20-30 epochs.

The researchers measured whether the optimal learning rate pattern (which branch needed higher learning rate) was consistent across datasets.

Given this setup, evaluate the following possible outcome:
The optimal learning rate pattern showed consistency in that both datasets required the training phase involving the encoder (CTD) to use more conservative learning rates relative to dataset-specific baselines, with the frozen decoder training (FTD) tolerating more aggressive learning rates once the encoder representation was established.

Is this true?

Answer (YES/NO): NO